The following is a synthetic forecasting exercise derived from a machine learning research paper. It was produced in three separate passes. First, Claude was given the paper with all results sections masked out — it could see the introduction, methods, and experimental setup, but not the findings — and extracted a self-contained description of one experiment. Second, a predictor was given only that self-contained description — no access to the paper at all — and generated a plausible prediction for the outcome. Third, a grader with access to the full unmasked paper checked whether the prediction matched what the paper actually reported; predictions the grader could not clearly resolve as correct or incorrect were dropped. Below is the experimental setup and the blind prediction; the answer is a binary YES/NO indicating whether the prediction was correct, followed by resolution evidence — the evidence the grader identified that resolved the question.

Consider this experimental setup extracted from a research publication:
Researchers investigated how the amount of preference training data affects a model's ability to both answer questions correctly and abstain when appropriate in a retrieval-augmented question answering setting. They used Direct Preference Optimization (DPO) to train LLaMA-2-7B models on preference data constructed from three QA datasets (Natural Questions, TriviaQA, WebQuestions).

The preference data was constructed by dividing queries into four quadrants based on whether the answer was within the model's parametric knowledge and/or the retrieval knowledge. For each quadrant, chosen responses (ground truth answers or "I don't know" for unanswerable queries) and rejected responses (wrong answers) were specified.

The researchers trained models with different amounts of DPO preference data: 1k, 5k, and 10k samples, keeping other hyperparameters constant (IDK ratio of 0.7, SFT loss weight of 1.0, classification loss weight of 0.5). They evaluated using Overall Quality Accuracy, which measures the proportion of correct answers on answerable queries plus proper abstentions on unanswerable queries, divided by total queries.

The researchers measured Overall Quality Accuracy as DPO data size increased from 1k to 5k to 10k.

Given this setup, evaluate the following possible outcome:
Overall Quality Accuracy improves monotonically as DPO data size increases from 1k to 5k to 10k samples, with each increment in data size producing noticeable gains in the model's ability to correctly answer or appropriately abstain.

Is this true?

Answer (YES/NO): NO